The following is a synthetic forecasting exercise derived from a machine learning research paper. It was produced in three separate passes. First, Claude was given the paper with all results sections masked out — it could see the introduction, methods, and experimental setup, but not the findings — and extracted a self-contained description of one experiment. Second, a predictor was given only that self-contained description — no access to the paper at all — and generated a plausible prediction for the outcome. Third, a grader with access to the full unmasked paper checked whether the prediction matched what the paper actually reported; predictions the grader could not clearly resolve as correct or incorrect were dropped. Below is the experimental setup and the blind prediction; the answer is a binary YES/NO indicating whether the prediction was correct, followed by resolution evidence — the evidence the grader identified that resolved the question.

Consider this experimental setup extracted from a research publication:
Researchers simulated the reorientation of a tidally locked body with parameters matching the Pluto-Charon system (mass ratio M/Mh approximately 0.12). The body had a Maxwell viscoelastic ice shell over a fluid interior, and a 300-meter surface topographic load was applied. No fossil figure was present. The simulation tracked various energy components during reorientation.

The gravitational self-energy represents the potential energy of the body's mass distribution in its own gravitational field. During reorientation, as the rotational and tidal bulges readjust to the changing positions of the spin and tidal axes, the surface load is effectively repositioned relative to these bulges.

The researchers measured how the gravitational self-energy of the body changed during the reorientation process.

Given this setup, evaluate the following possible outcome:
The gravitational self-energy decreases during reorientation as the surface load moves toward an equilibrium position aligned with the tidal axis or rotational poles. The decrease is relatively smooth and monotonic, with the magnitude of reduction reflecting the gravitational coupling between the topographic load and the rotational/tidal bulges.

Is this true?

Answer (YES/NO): NO